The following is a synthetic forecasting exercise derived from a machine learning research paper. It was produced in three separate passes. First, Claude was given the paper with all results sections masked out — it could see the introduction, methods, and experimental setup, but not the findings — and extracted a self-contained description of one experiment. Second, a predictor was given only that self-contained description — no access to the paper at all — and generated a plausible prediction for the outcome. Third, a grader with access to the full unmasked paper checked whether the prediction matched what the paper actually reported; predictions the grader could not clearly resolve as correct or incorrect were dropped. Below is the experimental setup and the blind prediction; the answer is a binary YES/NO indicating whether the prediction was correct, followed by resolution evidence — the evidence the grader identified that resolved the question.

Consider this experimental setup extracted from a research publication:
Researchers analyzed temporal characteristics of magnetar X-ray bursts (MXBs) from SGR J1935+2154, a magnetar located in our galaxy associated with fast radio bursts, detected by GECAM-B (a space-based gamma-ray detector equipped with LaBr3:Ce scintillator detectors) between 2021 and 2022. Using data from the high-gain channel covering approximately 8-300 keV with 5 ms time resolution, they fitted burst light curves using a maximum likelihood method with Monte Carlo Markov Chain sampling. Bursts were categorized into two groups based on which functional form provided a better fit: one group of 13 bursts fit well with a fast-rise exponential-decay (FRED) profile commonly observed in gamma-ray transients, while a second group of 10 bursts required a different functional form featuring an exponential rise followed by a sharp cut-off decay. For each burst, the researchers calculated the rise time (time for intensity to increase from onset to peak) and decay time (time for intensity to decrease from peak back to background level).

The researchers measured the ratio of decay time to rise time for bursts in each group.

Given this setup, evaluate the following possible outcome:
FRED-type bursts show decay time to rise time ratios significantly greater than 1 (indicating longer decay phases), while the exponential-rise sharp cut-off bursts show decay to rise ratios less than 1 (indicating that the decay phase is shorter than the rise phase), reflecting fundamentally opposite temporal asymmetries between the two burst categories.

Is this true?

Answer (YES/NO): NO